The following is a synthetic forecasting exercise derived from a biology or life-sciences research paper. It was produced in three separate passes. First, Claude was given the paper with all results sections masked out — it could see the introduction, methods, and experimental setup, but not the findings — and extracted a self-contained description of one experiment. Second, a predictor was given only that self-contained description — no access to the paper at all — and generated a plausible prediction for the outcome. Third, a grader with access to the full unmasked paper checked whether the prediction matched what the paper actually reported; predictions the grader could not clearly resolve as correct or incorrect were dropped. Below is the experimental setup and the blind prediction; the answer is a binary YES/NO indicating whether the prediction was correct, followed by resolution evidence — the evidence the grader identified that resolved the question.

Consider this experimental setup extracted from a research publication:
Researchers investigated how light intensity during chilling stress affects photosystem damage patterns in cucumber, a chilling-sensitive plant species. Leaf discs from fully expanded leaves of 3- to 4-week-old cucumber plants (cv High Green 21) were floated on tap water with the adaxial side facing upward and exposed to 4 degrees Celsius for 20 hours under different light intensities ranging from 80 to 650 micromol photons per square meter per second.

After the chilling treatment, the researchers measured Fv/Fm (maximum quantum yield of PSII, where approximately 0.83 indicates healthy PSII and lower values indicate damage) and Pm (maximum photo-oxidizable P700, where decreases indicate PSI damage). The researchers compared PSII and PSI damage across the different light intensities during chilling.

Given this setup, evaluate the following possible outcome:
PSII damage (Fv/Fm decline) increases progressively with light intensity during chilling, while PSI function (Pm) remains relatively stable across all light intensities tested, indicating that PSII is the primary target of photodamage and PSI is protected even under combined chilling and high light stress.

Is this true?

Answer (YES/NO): NO